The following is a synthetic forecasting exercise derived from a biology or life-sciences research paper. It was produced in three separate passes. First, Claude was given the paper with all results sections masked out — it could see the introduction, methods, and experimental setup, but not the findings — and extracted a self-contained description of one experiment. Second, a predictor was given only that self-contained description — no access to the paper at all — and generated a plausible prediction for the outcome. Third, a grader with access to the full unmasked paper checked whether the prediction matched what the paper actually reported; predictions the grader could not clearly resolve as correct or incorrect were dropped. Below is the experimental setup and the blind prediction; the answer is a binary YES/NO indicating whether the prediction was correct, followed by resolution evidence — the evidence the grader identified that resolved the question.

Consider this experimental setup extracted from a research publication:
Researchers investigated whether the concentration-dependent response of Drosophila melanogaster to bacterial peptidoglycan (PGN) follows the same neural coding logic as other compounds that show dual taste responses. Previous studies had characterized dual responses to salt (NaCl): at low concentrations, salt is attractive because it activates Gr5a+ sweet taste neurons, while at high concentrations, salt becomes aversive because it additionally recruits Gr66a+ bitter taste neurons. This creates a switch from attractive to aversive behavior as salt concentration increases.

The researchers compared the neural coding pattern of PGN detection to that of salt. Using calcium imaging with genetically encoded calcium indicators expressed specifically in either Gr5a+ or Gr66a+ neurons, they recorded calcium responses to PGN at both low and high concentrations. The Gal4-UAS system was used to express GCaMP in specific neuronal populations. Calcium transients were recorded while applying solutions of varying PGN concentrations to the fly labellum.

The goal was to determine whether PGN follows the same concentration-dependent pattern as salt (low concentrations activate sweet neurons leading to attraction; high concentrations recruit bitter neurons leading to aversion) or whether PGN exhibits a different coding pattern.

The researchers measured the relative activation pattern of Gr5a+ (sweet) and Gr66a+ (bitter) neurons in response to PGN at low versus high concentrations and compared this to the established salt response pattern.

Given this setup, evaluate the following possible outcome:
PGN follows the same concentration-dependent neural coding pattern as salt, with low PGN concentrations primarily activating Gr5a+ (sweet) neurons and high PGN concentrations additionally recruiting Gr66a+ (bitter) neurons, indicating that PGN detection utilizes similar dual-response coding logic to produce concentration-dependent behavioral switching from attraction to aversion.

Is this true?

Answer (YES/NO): NO